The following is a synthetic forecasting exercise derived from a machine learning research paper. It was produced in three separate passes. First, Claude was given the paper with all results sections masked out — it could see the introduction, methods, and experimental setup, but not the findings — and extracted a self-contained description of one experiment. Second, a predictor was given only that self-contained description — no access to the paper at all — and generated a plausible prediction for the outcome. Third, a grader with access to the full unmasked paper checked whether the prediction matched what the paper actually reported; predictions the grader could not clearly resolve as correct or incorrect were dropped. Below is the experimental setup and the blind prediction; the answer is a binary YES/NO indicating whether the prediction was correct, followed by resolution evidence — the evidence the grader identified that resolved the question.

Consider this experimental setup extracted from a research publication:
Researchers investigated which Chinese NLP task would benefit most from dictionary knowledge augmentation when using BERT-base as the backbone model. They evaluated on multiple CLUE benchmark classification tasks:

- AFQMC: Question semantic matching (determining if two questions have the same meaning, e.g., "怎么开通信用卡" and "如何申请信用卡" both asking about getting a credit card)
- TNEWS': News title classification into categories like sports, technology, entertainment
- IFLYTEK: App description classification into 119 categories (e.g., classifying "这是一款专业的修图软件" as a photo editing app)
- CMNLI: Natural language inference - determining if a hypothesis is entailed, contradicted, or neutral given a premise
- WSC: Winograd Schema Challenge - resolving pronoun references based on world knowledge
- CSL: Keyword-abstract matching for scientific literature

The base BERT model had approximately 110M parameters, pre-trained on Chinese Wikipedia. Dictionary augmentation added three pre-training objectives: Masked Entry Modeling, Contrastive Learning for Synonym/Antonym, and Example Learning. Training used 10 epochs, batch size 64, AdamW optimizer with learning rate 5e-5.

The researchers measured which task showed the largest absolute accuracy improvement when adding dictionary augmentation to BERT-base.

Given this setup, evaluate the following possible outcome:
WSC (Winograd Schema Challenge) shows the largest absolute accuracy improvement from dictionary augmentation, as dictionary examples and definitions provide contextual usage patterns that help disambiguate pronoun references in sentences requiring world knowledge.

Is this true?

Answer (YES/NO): NO